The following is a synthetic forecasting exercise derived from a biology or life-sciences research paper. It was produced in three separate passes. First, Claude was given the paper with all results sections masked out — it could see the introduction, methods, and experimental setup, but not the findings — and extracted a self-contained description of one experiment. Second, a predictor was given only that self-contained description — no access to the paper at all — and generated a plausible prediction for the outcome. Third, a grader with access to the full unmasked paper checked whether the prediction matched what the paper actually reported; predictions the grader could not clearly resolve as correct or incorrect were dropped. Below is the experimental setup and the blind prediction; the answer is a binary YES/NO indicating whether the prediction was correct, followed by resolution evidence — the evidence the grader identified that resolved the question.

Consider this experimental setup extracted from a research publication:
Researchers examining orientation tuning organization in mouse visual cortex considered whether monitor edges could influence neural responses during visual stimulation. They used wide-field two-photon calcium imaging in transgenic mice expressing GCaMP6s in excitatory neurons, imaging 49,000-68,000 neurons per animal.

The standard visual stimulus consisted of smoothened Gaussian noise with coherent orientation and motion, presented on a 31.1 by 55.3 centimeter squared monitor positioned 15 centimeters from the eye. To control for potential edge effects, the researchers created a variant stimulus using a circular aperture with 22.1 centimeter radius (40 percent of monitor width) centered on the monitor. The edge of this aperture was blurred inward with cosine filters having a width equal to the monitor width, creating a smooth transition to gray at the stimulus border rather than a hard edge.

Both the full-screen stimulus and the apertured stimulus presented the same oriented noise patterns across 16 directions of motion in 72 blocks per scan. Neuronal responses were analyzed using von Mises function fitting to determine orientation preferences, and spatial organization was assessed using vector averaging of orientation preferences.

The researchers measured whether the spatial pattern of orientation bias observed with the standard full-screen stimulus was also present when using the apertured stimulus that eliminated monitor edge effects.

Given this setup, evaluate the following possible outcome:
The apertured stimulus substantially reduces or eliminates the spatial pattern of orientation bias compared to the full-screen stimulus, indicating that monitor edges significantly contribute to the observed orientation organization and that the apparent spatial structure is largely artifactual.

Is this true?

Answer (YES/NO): NO